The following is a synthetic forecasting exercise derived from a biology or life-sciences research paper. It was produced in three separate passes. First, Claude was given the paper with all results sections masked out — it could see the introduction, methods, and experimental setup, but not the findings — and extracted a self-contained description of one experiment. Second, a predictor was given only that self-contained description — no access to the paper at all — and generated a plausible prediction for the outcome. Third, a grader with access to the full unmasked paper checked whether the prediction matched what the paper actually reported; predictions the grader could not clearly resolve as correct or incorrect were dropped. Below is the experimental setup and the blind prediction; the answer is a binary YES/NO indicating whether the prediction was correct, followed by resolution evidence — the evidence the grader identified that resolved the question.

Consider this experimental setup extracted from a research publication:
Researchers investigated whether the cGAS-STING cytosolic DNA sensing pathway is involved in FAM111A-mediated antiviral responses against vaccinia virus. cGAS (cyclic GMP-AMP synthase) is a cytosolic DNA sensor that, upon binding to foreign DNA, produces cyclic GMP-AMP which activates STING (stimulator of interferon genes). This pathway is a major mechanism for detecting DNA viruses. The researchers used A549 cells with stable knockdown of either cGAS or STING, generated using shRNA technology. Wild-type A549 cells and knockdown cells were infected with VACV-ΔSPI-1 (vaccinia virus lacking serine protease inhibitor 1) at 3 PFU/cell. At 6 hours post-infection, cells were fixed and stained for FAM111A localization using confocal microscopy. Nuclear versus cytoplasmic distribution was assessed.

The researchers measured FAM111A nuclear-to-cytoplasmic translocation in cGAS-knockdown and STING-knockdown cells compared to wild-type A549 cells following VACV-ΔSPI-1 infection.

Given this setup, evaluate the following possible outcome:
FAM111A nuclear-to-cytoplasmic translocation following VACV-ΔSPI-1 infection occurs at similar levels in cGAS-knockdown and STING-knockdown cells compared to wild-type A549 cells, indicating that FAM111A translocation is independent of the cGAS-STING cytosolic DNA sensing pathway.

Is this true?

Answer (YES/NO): NO